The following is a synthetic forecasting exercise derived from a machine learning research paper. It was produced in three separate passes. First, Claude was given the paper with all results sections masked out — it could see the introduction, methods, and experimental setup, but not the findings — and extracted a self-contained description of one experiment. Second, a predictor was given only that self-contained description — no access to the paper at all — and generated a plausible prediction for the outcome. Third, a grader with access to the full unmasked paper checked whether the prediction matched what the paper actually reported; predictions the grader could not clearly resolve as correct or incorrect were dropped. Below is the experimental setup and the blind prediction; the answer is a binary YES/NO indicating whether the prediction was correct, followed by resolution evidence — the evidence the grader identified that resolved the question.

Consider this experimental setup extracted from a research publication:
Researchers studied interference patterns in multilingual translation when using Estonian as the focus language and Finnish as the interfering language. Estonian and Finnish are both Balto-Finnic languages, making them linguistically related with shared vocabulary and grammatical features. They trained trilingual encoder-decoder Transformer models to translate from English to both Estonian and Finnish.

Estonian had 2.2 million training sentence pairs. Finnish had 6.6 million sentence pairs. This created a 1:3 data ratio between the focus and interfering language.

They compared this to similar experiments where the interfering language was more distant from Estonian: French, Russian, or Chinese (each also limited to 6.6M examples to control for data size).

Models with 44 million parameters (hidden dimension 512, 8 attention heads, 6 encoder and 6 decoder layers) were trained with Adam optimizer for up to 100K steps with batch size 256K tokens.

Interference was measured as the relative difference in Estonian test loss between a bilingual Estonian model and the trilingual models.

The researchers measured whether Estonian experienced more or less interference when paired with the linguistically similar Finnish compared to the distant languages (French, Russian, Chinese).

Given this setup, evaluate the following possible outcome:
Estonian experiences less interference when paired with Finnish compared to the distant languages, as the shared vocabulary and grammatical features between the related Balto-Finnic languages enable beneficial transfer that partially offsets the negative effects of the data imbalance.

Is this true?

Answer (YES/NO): NO